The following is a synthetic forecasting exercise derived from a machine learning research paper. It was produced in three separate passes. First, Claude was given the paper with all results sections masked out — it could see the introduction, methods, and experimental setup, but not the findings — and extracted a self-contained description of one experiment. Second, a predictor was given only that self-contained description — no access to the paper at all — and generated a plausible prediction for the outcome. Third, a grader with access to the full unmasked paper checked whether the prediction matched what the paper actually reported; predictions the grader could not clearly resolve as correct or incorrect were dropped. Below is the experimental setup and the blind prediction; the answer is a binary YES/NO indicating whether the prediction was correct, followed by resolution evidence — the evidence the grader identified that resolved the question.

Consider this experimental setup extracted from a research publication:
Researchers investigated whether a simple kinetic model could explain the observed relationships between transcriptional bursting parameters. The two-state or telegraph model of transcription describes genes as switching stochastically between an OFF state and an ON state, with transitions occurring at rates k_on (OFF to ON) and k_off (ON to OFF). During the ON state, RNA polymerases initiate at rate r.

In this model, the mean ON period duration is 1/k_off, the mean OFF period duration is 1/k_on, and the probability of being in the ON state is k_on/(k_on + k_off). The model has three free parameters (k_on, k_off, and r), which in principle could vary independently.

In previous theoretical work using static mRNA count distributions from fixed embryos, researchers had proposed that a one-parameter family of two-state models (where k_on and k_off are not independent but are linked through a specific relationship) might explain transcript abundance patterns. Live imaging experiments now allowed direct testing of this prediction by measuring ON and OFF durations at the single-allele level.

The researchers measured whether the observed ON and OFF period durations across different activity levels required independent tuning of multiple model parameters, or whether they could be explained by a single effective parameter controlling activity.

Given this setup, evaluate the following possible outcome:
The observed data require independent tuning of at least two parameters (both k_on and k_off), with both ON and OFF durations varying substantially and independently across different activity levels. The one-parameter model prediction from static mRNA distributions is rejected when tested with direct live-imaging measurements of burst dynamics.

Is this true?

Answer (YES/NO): NO